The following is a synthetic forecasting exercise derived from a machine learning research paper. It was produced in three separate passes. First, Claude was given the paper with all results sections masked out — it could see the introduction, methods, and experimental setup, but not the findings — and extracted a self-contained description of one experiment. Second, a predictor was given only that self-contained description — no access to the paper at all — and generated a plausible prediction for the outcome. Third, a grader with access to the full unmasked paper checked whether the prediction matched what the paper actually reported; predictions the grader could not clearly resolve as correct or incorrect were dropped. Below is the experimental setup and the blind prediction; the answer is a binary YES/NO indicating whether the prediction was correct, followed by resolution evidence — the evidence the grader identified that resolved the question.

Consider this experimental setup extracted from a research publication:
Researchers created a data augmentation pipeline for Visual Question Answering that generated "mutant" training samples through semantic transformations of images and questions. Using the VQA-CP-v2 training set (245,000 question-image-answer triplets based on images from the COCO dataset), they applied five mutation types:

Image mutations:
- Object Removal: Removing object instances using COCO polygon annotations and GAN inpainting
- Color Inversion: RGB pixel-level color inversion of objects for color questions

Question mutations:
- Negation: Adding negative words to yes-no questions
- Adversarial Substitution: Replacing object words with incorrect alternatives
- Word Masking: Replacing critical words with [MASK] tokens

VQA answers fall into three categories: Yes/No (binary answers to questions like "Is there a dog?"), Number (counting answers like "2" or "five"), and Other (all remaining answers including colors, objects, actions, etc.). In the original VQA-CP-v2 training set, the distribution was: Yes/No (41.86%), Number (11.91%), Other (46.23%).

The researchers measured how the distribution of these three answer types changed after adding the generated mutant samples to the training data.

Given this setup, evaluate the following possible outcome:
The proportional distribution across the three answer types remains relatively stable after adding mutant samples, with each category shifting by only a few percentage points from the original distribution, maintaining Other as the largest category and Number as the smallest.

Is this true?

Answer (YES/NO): NO